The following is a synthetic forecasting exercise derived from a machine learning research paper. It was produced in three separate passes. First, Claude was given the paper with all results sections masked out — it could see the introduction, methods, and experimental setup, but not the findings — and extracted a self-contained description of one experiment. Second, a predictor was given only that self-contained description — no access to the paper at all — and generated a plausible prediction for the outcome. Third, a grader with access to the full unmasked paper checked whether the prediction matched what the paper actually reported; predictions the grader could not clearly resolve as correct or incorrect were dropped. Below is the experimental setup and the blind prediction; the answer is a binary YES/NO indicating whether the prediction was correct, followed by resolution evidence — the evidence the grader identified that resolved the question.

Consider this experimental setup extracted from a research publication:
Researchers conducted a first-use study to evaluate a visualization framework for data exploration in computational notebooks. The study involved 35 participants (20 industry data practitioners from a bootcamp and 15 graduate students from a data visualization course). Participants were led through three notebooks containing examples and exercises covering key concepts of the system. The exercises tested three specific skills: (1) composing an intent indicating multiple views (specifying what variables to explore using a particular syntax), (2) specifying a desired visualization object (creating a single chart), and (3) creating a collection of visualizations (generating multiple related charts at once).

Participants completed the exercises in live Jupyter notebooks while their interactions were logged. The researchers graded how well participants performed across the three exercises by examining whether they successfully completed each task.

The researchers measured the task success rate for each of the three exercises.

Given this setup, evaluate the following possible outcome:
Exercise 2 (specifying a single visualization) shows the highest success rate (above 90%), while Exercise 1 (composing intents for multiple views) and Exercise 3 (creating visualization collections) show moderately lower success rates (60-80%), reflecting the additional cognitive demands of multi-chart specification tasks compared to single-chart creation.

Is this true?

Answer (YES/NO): NO